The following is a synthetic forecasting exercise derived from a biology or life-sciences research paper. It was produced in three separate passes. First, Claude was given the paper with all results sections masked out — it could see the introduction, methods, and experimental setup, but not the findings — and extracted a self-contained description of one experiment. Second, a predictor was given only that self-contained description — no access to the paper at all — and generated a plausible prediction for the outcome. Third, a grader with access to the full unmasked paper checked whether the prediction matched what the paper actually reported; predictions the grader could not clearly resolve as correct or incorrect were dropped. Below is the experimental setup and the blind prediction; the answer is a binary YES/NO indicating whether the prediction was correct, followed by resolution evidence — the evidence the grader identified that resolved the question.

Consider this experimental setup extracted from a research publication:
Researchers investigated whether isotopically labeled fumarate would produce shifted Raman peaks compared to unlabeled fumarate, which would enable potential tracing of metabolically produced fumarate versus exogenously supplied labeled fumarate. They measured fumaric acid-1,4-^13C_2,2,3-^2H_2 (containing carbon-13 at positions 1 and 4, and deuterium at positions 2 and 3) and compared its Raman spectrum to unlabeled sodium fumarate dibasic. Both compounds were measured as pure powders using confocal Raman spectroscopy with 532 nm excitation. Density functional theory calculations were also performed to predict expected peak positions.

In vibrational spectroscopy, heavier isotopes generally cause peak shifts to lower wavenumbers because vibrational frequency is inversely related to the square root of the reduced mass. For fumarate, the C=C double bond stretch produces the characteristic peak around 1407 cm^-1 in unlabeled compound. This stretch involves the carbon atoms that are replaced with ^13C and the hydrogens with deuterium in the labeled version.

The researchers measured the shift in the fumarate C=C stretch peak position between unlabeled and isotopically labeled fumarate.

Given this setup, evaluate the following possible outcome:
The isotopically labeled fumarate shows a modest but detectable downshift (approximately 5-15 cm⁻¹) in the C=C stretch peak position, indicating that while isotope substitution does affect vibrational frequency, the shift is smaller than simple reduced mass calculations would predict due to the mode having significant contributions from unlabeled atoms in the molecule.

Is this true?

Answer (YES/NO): NO